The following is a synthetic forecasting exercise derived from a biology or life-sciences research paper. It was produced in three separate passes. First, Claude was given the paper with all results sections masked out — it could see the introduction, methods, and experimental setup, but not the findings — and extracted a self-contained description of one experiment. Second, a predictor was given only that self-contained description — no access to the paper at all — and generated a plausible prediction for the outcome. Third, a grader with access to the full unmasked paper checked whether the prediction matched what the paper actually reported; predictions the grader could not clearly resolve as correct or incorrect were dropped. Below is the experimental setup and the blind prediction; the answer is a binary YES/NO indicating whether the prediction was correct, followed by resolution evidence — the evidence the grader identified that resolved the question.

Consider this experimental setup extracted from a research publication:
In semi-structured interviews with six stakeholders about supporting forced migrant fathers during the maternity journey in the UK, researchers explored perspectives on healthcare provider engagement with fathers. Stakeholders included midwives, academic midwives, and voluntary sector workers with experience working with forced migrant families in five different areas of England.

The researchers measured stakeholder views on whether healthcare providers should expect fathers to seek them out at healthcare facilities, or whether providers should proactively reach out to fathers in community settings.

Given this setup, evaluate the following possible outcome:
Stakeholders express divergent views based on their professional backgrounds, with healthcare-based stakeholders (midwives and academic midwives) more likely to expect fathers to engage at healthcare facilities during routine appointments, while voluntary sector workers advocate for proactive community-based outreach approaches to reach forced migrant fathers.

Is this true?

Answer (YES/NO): NO